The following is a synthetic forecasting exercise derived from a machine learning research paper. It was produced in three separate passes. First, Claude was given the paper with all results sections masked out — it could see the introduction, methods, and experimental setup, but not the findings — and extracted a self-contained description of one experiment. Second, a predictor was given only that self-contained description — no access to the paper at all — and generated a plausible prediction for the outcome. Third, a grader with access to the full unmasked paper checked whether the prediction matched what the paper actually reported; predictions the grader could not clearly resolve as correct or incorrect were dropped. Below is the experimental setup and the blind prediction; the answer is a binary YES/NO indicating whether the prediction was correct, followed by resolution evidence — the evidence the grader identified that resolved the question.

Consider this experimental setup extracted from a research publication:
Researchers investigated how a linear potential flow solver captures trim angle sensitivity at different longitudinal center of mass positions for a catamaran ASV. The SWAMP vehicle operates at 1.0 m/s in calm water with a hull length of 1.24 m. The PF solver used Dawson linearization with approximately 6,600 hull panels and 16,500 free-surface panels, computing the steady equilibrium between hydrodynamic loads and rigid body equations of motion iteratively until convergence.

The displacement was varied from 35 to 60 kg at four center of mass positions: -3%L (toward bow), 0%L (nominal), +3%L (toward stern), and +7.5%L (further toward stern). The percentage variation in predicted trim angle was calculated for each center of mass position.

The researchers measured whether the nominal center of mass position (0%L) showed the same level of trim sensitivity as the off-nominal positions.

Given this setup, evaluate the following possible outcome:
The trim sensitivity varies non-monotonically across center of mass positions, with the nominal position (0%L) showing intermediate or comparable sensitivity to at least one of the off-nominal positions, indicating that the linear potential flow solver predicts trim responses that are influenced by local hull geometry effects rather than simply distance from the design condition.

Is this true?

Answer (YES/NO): NO